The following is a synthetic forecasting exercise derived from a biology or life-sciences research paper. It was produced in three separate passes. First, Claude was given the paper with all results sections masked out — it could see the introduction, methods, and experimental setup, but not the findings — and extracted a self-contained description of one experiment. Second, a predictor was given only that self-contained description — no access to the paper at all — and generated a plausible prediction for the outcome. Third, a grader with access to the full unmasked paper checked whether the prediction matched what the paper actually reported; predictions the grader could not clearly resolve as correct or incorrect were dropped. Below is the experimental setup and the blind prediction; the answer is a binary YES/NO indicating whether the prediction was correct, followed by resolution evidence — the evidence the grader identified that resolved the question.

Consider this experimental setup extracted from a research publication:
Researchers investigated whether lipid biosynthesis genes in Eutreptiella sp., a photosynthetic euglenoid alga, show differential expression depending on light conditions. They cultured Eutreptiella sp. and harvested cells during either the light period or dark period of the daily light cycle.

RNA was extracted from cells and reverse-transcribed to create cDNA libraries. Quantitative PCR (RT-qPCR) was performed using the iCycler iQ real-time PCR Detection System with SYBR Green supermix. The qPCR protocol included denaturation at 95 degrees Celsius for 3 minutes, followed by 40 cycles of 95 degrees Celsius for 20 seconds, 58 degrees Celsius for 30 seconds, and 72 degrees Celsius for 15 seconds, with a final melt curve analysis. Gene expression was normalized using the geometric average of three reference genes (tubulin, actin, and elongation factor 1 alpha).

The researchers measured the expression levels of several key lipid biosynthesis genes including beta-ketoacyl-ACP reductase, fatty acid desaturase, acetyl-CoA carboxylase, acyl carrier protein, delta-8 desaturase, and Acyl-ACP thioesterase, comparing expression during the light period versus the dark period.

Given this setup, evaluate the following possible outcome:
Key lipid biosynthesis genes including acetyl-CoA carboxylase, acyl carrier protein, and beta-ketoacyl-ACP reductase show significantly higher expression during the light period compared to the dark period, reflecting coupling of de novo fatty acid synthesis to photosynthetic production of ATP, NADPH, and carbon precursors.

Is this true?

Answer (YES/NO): YES